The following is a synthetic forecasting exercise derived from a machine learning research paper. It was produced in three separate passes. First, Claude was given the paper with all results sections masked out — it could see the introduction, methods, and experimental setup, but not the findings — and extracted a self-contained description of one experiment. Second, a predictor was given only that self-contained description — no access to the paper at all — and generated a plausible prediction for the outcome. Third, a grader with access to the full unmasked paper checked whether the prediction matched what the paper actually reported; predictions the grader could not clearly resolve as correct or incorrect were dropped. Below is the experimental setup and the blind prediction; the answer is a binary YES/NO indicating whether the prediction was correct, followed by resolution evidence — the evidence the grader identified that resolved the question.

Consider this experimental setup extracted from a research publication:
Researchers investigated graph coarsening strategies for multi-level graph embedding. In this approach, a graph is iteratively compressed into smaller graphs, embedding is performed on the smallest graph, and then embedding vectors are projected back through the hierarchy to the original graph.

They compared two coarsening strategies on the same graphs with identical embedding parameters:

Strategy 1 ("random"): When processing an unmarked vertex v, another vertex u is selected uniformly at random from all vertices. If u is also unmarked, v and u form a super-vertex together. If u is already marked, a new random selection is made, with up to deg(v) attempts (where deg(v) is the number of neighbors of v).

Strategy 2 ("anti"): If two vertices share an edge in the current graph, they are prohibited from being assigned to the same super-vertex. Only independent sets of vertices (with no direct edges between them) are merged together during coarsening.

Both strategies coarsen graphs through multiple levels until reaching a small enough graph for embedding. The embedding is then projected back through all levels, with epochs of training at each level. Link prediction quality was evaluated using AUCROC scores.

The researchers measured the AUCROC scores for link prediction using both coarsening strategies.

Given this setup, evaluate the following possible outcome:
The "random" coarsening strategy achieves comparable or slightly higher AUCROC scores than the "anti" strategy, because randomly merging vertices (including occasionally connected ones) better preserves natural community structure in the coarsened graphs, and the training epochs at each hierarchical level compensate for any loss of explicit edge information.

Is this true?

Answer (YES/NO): NO